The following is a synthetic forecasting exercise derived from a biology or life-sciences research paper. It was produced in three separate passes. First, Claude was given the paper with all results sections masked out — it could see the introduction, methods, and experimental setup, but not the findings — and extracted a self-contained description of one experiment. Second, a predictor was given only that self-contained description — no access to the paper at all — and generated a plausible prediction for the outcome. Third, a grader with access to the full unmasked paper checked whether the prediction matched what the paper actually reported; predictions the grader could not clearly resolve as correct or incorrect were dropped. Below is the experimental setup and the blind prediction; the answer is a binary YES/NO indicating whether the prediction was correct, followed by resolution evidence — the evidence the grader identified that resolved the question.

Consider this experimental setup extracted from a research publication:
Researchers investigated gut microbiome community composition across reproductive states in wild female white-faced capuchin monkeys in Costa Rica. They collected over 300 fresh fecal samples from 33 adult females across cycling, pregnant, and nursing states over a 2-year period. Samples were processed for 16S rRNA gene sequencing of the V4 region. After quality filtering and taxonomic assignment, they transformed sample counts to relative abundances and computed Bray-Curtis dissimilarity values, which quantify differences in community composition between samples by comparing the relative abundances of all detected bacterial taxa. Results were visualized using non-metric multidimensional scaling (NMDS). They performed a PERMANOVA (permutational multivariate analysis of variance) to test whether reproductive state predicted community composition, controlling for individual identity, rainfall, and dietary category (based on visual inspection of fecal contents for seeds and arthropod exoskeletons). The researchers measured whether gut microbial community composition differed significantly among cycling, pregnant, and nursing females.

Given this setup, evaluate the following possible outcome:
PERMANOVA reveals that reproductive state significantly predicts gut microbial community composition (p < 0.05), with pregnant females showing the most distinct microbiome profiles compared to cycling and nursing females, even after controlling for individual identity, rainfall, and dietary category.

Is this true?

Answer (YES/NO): NO